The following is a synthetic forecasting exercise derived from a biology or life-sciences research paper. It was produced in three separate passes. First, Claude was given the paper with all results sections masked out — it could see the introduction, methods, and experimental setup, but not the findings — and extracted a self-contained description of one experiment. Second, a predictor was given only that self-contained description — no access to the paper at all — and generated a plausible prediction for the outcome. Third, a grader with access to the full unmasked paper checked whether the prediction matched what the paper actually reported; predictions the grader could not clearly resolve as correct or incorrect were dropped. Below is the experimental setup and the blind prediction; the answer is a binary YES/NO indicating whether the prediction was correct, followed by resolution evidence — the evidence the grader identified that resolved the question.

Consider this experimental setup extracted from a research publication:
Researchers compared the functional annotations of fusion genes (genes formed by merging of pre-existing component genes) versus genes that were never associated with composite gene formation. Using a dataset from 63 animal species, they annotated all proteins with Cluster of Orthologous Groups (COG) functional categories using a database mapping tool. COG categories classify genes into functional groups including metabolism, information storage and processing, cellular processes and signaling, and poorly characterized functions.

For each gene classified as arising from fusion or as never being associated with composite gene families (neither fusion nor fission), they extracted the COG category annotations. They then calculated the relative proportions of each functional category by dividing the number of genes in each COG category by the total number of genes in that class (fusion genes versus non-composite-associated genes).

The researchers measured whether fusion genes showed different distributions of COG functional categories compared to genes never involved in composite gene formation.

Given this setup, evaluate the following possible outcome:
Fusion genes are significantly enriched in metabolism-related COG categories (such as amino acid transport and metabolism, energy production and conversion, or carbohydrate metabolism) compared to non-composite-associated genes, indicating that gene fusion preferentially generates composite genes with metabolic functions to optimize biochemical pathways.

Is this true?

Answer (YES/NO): NO